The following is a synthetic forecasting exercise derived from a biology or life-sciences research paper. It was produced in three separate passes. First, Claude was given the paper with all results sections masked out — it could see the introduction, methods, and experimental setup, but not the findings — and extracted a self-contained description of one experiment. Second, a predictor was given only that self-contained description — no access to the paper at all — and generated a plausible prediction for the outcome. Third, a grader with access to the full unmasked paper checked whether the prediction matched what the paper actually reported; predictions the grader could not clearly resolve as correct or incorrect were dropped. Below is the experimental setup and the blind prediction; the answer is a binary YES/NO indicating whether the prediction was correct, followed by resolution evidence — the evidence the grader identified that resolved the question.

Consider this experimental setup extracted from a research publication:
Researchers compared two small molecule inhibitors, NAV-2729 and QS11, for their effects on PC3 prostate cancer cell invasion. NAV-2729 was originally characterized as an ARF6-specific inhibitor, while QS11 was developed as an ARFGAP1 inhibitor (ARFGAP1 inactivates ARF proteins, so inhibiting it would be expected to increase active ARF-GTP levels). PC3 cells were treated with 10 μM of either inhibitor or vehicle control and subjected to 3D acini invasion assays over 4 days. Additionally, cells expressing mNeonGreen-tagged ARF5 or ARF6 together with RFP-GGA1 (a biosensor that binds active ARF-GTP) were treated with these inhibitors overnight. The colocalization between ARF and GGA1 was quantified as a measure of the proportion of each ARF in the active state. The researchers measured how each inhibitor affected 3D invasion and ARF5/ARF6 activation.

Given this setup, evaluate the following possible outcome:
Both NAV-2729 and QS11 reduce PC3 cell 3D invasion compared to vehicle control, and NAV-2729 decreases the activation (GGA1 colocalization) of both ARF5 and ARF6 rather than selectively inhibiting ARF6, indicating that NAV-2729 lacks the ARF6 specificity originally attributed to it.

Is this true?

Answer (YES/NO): NO